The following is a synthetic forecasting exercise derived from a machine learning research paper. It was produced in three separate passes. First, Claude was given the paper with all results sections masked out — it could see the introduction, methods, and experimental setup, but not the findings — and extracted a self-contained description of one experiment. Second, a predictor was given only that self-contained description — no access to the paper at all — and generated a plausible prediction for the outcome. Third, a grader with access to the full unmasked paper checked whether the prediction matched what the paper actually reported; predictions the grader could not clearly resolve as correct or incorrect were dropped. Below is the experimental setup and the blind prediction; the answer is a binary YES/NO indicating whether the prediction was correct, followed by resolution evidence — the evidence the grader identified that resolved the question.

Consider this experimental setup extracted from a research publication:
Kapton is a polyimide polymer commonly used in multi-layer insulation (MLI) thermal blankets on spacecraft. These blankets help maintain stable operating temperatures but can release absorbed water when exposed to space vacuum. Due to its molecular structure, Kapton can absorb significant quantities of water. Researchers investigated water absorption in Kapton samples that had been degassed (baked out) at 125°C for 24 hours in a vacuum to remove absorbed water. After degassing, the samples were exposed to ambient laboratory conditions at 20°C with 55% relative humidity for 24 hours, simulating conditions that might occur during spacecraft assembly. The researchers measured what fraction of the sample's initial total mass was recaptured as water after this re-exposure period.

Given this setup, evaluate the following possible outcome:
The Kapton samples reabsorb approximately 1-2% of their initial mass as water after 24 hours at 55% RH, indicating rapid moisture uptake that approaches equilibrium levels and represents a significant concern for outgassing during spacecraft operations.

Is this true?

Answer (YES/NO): NO